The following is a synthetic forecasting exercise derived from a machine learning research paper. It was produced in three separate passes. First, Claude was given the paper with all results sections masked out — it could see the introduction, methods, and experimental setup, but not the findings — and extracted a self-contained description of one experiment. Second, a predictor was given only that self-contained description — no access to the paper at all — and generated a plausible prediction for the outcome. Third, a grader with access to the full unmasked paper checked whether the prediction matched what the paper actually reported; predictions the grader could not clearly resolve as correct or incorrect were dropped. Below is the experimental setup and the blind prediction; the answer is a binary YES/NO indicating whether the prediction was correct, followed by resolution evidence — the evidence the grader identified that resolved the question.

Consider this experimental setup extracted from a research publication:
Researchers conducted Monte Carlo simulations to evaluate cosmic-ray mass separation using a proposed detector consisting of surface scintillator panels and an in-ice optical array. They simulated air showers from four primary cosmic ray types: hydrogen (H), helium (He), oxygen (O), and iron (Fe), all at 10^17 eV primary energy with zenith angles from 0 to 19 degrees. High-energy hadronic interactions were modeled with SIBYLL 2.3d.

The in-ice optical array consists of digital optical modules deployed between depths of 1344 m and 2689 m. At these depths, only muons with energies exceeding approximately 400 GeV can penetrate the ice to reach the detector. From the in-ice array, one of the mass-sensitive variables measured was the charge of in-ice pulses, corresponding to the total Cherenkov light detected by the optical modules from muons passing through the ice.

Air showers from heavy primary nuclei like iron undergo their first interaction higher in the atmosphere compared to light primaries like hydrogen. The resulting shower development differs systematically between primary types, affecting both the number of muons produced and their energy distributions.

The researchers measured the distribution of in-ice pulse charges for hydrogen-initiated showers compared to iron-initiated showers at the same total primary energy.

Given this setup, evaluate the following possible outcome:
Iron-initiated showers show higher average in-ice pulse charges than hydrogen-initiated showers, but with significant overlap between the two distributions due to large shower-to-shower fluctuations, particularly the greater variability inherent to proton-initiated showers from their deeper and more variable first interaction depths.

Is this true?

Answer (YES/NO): YES